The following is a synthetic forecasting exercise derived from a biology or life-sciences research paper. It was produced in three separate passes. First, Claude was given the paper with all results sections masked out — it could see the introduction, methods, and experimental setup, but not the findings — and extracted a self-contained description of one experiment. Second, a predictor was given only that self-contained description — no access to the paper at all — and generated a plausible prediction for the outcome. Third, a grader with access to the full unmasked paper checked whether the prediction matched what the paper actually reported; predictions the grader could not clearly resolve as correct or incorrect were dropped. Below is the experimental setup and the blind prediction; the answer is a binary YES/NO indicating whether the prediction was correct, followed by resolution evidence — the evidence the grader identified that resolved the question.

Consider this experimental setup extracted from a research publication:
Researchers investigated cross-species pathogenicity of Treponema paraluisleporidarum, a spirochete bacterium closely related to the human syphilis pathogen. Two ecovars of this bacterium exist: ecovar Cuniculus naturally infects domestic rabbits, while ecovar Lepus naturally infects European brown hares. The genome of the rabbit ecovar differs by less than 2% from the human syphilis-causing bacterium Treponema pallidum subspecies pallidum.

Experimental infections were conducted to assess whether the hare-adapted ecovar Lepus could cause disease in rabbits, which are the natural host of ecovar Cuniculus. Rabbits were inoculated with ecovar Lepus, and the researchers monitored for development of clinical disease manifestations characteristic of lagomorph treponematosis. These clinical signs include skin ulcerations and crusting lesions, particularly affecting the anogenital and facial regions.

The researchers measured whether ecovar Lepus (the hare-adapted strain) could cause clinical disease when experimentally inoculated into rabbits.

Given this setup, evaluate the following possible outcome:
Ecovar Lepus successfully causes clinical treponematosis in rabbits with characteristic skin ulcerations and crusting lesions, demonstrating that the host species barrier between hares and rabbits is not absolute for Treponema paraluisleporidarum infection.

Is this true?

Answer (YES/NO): YES